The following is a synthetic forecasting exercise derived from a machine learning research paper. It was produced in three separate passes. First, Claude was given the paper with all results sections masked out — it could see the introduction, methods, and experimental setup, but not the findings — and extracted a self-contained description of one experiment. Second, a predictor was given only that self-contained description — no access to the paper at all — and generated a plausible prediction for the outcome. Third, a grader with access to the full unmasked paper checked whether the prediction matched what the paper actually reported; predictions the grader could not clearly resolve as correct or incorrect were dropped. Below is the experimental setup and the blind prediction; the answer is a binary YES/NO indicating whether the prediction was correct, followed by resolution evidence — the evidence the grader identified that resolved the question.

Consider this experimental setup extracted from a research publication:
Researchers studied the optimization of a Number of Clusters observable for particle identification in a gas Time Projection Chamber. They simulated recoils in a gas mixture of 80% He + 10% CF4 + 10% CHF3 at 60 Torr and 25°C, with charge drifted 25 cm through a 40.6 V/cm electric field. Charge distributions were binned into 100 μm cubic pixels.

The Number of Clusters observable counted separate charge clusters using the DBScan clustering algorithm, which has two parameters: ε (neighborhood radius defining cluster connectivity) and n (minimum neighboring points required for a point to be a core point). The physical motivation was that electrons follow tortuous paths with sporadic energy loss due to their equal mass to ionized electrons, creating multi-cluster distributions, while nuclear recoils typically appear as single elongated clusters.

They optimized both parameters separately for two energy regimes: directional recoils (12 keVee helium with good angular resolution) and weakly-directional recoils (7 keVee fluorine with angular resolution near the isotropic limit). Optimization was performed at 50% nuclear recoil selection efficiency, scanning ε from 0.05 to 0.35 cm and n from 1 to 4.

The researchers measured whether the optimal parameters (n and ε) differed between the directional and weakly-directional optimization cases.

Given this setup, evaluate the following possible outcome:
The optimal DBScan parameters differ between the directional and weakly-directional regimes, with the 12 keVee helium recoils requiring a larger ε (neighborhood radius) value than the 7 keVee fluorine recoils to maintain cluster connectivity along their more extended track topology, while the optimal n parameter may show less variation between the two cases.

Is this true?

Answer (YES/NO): NO